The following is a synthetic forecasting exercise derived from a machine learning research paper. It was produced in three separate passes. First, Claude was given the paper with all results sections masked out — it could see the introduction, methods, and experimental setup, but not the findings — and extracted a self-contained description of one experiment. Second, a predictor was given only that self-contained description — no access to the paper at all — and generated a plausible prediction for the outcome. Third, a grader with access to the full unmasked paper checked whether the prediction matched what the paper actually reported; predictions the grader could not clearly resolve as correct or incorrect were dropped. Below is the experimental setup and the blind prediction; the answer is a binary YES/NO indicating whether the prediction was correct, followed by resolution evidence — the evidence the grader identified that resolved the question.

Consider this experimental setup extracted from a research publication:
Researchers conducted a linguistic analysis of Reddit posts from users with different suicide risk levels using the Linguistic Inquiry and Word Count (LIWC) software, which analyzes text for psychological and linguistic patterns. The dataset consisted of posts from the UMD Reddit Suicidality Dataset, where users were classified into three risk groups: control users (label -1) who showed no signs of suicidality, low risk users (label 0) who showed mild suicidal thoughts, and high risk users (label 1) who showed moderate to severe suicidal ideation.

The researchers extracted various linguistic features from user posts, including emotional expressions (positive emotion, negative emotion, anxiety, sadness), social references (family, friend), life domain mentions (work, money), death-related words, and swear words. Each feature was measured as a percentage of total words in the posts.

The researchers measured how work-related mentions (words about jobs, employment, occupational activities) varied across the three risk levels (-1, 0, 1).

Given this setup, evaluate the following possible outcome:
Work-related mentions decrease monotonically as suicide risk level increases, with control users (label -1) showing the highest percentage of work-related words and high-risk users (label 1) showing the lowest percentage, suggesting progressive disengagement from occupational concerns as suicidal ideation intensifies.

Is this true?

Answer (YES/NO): YES